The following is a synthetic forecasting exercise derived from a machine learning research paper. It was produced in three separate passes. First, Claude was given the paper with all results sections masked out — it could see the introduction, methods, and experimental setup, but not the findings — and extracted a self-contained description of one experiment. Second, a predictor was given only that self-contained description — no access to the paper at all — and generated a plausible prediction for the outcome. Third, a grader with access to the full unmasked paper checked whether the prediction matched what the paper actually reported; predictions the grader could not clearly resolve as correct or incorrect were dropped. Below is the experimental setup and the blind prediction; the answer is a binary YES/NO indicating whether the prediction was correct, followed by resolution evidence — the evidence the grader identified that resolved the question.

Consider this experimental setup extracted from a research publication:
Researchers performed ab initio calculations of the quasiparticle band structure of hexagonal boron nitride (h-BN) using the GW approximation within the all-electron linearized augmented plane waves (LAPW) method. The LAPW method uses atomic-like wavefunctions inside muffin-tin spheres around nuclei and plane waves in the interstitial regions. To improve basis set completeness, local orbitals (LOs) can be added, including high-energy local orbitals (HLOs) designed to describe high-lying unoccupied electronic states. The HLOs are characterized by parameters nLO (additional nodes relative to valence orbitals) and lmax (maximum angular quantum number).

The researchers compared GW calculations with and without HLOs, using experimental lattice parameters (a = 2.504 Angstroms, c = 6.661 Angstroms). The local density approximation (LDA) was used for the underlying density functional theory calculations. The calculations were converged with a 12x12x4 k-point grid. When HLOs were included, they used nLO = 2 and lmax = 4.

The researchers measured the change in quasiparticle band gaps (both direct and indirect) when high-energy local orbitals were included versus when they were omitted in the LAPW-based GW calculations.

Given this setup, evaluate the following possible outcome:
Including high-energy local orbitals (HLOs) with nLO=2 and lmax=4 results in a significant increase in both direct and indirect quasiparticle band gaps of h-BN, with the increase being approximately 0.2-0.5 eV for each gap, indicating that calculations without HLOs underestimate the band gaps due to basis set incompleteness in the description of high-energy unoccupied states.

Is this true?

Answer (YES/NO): YES